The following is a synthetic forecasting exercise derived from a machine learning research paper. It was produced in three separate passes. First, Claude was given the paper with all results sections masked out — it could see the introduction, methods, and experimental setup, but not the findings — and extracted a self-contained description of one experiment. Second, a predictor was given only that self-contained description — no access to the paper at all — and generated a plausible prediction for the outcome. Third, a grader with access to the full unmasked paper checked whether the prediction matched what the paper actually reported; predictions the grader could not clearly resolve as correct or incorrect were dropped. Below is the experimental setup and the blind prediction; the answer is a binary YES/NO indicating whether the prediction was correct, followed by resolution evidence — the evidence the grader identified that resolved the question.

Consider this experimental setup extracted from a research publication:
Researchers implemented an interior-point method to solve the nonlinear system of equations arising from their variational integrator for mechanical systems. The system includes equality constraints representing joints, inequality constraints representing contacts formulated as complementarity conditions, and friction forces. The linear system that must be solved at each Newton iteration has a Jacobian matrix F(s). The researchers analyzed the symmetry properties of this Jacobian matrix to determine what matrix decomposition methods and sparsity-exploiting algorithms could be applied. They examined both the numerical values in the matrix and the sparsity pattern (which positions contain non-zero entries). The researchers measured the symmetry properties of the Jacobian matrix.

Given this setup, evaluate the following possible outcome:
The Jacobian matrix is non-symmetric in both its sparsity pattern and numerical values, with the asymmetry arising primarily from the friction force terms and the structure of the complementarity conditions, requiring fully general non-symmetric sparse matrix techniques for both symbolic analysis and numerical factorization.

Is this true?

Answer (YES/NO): NO